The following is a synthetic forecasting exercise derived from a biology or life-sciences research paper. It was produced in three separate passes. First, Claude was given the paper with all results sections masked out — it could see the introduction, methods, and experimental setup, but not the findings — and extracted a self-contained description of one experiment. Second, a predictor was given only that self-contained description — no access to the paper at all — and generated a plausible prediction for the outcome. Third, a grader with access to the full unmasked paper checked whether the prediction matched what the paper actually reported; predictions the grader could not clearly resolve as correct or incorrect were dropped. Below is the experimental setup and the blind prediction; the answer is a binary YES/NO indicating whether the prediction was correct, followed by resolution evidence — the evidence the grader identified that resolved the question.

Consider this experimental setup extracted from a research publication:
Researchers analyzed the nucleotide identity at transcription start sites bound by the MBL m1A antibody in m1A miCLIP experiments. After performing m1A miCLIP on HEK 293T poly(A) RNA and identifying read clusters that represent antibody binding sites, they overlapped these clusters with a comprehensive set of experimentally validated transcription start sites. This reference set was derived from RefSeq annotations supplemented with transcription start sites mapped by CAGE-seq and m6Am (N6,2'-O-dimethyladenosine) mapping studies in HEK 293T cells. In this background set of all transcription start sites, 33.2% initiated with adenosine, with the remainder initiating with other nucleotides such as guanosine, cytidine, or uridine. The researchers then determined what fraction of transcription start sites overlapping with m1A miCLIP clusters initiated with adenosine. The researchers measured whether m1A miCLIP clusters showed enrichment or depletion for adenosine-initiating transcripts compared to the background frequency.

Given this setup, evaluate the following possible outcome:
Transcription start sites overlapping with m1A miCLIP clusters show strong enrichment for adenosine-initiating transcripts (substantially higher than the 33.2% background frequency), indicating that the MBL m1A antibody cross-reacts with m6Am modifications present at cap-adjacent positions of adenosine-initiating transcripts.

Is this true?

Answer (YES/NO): NO